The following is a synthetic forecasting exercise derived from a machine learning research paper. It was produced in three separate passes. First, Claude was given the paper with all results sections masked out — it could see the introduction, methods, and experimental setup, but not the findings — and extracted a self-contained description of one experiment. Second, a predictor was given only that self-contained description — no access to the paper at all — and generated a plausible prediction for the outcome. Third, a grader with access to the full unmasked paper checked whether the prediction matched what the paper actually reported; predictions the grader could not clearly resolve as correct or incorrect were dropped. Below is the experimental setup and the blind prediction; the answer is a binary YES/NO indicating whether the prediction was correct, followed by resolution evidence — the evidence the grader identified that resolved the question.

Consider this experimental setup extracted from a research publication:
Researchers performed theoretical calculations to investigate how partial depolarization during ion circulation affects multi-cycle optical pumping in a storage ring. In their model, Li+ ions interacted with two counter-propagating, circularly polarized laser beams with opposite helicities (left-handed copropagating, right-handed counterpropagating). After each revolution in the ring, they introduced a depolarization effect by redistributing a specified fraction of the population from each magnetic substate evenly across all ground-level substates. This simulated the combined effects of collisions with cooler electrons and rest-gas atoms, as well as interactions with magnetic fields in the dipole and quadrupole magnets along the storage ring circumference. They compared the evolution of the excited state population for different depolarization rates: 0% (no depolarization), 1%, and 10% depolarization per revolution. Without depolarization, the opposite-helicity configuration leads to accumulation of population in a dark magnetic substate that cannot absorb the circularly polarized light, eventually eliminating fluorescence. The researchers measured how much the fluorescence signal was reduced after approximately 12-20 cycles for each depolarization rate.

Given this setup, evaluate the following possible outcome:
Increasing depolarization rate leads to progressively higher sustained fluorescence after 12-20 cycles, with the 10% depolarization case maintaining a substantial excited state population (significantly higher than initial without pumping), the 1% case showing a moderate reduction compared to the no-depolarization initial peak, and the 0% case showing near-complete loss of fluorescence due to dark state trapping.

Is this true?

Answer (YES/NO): NO